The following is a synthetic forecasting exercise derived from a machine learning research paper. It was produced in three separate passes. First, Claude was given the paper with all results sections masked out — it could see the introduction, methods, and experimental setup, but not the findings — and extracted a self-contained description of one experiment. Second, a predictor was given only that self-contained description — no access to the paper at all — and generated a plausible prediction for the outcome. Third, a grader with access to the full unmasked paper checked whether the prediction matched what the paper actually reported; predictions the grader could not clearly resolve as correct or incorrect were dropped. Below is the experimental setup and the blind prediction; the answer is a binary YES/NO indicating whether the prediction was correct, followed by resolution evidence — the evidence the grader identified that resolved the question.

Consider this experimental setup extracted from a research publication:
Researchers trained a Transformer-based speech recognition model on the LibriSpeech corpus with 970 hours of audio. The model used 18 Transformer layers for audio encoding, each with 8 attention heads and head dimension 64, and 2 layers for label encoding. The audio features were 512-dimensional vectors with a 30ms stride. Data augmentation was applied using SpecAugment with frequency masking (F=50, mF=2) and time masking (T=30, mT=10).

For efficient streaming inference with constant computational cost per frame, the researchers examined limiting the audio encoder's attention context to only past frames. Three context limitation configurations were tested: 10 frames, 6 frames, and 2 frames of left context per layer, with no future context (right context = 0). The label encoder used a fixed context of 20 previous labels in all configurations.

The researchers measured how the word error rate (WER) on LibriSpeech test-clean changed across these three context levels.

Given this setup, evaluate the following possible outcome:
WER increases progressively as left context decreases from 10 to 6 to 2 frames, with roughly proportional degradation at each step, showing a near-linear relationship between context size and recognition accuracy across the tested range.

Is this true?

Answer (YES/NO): NO